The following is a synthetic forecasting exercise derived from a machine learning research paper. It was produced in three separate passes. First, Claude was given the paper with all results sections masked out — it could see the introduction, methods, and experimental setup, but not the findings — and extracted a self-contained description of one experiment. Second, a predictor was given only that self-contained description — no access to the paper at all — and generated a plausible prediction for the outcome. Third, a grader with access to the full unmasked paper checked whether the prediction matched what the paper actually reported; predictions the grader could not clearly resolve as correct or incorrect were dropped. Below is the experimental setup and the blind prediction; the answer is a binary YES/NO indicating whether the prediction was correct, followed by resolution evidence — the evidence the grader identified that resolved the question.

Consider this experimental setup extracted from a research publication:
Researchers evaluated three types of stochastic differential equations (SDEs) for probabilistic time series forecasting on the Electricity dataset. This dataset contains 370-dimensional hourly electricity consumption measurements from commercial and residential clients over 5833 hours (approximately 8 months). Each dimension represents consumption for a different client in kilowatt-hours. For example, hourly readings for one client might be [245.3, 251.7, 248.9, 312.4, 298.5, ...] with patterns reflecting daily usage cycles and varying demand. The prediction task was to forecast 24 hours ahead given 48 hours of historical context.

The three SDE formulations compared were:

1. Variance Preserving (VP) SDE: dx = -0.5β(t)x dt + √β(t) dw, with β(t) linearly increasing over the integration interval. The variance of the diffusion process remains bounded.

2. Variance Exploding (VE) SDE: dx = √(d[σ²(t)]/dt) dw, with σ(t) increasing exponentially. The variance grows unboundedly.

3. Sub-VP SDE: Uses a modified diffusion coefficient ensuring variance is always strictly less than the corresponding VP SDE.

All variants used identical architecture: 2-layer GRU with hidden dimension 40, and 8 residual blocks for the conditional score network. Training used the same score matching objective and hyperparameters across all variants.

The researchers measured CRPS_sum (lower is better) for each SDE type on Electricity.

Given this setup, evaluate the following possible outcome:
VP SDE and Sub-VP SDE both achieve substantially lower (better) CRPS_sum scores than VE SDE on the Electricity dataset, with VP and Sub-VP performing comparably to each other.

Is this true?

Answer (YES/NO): NO